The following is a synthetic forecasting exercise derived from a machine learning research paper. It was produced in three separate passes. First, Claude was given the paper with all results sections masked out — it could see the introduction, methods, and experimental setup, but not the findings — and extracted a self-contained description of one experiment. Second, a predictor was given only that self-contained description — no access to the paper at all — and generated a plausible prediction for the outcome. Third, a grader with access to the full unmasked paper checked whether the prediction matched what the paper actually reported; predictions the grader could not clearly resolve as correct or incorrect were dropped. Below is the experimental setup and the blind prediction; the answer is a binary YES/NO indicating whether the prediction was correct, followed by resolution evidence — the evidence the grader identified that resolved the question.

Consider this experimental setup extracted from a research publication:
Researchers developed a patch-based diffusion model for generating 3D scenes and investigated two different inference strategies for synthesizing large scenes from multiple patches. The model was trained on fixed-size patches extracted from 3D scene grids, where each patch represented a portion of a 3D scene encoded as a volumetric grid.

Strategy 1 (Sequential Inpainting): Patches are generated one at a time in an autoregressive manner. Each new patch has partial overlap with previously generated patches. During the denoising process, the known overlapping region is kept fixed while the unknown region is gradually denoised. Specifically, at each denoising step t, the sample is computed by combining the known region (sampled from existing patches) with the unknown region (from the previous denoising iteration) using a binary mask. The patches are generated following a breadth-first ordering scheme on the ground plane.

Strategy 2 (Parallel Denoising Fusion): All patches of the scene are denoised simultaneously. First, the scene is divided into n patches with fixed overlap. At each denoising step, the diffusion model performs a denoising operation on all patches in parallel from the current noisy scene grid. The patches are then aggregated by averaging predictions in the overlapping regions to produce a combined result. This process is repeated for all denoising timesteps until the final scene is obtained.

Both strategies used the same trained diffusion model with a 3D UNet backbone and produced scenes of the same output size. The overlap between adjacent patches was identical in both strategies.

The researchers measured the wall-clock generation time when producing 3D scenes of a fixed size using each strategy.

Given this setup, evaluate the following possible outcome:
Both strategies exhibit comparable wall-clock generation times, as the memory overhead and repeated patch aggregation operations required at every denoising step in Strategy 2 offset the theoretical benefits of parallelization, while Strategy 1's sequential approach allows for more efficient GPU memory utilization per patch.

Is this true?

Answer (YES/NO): NO